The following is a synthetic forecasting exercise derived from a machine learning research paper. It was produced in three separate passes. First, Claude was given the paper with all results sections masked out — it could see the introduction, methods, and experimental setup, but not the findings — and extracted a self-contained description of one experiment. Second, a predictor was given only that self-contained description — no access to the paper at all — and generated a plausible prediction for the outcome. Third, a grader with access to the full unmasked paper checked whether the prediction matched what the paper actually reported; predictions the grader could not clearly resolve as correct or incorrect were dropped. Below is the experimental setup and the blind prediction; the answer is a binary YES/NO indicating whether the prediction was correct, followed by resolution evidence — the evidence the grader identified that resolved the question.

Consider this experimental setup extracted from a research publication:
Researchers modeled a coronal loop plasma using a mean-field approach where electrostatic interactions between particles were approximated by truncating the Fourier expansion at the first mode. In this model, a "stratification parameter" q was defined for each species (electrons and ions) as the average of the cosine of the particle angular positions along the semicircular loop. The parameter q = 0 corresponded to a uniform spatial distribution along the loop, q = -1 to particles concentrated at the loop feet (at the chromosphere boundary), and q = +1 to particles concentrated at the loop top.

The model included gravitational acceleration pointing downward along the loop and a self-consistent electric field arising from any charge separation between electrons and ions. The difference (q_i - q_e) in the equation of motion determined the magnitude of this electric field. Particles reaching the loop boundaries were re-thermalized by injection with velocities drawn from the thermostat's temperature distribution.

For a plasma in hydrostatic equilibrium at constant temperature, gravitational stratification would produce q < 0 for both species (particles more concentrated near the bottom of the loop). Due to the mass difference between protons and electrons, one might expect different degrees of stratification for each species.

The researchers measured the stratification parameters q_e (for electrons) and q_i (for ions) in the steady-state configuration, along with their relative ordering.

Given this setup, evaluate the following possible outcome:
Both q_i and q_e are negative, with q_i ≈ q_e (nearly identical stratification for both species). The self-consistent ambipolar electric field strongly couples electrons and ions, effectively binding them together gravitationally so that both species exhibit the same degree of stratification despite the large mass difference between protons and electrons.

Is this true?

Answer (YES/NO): YES